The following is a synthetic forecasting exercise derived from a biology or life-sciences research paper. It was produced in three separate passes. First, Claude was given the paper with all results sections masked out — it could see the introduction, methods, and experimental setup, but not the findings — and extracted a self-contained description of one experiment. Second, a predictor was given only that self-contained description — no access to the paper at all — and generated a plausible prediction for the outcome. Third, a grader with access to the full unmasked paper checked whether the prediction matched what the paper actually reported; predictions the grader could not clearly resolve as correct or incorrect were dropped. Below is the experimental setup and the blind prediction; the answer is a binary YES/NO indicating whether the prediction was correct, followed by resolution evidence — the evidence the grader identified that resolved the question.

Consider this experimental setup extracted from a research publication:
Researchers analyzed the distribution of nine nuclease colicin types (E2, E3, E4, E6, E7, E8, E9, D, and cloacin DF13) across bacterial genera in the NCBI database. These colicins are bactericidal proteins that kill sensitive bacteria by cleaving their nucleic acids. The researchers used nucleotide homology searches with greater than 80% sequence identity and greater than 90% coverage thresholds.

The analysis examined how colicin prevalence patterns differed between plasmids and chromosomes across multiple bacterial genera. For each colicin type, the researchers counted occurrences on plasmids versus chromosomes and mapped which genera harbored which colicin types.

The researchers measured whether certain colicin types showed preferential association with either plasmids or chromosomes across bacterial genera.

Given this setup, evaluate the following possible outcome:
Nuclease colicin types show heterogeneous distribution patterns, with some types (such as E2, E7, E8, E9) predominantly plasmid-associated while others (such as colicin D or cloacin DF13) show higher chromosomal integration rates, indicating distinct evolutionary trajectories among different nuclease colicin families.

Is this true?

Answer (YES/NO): NO